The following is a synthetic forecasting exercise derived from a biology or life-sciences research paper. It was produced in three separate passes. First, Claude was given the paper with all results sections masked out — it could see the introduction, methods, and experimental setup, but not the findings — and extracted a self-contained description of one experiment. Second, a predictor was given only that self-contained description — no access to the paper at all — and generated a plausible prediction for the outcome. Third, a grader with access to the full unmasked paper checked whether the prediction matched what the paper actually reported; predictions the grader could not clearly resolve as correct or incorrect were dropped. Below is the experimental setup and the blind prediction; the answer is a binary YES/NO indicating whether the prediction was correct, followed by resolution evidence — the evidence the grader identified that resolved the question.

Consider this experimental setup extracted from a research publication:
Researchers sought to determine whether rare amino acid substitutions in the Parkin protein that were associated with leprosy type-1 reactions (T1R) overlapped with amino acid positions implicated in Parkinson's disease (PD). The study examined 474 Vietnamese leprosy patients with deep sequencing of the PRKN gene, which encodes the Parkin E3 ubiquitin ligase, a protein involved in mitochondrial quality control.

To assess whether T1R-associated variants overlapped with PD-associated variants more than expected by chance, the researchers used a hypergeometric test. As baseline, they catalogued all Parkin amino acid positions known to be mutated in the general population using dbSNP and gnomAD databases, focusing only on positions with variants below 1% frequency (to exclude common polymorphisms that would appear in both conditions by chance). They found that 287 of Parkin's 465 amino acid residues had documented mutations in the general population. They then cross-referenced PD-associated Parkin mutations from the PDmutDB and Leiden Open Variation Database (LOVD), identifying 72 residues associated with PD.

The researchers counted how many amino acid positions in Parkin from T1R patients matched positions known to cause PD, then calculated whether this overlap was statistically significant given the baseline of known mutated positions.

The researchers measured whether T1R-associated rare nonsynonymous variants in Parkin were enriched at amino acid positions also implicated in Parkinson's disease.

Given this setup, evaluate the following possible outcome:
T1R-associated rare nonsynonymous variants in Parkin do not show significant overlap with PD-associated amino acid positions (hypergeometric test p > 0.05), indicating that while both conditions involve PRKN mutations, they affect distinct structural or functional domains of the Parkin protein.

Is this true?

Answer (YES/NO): NO